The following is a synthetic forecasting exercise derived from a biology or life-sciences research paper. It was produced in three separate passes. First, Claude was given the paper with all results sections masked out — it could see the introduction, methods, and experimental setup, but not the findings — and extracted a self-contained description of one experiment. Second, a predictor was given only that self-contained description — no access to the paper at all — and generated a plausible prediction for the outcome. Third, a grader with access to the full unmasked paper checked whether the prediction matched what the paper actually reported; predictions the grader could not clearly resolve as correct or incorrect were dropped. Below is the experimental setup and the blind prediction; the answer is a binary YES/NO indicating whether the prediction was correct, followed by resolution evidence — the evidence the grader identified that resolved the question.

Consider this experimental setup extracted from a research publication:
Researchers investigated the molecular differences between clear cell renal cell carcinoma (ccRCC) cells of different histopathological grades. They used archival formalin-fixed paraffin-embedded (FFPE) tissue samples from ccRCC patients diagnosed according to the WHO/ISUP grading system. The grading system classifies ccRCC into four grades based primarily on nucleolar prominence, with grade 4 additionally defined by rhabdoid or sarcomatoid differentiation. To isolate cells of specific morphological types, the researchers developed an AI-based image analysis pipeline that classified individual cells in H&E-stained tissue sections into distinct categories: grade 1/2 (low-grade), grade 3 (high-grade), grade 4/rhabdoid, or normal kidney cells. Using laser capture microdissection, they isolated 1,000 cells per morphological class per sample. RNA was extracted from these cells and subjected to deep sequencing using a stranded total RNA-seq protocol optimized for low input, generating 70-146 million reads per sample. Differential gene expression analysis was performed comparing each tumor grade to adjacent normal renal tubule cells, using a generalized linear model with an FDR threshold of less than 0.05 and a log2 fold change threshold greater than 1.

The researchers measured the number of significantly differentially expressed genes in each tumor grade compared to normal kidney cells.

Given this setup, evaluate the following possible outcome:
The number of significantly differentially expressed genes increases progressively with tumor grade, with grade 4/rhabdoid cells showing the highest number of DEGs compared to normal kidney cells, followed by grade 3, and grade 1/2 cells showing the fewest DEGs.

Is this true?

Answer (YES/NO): YES